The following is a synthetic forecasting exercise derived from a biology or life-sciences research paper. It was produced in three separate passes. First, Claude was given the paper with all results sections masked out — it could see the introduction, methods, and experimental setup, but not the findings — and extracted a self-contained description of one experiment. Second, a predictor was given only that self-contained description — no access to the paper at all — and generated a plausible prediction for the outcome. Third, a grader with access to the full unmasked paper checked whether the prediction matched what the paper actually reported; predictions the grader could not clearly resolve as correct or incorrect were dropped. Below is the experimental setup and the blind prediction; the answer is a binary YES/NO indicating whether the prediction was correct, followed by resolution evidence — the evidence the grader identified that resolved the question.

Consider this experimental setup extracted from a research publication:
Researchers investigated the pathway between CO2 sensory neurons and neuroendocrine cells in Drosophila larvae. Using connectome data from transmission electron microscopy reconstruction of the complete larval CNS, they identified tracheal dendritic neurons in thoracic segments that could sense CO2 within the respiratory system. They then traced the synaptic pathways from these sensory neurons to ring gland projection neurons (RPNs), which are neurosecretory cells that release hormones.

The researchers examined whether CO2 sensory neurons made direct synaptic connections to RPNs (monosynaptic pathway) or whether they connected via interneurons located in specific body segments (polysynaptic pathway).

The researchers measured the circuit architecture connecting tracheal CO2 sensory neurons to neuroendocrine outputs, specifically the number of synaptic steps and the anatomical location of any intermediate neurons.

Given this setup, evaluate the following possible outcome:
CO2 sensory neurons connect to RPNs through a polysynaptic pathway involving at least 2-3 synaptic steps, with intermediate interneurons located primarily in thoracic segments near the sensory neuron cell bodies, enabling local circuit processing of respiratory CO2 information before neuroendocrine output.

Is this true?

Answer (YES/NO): YES